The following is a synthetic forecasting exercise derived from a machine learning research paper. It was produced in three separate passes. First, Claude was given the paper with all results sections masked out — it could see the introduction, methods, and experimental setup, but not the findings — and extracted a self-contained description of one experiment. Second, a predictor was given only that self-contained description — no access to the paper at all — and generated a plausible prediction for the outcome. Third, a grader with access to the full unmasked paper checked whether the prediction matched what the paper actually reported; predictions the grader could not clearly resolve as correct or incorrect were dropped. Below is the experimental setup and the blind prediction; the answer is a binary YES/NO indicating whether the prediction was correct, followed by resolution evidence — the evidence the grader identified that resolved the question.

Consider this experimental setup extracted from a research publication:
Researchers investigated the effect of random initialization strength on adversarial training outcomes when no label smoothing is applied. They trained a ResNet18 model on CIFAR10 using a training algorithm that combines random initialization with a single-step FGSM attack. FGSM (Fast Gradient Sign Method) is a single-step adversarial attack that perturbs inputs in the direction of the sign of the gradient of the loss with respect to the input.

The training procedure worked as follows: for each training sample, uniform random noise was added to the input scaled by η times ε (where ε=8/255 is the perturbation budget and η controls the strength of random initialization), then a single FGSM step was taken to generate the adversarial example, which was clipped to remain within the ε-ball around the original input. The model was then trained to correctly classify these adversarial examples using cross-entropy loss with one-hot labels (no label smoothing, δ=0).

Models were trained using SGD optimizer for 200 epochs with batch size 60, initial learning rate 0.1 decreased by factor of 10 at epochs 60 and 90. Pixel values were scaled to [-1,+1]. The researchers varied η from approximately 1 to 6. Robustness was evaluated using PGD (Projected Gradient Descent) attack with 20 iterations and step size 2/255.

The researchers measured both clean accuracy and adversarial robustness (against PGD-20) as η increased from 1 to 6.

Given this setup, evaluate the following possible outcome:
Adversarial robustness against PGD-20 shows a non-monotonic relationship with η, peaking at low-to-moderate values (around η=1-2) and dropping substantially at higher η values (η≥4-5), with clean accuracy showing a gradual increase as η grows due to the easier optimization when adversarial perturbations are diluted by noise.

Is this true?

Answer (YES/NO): NO